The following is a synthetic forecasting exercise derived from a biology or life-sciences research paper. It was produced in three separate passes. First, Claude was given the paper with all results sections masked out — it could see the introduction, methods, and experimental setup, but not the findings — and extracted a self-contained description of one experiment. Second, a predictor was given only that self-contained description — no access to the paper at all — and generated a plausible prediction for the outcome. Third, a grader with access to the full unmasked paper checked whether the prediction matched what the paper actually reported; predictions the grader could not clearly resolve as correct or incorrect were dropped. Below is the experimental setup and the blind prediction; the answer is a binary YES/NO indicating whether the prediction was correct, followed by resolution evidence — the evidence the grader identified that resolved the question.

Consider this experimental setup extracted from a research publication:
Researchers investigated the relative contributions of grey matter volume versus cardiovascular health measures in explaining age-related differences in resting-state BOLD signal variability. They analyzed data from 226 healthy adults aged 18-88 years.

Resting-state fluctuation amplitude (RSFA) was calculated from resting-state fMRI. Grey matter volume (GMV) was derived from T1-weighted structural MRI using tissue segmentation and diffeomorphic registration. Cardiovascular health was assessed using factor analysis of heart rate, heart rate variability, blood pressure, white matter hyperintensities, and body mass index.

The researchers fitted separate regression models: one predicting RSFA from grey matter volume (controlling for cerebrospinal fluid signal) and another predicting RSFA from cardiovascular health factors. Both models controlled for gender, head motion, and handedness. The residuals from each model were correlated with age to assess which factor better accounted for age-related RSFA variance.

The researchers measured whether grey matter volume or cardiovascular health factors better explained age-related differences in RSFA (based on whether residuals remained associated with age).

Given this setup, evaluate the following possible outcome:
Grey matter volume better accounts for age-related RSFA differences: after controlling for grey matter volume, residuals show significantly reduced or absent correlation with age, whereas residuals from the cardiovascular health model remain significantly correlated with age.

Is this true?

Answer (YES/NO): NO